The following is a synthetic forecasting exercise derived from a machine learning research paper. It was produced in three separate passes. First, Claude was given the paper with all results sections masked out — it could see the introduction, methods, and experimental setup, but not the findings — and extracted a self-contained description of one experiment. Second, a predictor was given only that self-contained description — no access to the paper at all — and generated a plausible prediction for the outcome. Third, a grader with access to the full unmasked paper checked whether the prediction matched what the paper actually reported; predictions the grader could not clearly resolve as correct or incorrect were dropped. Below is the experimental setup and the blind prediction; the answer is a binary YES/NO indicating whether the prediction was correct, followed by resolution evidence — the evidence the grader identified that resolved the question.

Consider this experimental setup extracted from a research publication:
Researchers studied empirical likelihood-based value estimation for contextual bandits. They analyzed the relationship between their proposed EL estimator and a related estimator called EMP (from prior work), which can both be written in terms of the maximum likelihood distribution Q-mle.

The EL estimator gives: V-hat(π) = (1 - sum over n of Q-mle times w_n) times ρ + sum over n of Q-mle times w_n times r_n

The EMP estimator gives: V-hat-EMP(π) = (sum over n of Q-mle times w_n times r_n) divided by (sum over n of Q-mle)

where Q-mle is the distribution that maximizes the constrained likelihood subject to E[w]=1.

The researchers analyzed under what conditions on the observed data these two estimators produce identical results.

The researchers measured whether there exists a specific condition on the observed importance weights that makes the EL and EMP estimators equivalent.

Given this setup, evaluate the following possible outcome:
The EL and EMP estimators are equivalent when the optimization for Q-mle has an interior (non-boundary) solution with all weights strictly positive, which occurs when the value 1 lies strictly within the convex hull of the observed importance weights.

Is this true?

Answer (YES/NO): NO